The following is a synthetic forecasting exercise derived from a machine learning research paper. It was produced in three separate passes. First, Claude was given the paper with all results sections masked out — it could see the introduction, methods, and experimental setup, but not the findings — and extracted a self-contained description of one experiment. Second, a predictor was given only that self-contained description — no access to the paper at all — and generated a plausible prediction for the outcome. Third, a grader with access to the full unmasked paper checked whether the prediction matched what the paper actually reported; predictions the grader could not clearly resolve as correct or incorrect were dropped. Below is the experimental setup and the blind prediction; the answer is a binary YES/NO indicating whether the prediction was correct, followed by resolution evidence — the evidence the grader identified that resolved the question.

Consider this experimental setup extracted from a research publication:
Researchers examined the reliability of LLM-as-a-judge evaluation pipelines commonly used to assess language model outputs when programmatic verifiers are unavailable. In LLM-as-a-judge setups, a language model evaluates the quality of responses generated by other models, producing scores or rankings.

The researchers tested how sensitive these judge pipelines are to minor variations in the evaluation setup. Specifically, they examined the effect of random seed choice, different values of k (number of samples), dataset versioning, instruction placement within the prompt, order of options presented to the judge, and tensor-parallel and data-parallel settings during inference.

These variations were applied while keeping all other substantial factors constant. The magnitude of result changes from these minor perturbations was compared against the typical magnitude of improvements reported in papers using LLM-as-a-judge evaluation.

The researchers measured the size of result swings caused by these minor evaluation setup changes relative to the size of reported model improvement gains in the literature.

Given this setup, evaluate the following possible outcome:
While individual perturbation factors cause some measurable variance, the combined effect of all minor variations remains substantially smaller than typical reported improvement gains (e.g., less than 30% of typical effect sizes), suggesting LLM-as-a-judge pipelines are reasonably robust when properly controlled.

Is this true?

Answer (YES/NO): NO